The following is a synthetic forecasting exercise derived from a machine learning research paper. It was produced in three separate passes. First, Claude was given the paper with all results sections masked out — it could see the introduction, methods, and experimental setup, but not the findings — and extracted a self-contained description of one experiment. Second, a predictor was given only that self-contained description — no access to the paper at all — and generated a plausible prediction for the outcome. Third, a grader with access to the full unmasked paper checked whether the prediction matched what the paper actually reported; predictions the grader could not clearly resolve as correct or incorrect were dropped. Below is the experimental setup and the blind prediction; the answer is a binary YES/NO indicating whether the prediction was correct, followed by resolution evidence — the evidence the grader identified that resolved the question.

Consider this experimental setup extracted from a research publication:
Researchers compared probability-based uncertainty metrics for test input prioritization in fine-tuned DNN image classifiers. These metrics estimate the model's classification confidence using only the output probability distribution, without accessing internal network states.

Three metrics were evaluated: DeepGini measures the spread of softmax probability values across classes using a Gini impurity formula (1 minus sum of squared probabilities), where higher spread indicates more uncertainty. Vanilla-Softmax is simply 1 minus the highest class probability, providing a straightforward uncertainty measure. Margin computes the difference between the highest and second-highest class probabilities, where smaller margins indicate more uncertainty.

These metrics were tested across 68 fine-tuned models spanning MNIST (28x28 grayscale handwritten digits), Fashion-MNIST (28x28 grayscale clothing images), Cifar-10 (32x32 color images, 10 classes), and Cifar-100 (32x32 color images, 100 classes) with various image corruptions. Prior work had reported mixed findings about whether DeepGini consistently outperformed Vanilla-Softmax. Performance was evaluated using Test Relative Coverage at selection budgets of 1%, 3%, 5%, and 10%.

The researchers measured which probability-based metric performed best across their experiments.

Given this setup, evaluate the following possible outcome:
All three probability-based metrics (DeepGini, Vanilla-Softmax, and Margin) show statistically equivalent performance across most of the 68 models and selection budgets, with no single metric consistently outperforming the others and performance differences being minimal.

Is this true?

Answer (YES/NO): NO